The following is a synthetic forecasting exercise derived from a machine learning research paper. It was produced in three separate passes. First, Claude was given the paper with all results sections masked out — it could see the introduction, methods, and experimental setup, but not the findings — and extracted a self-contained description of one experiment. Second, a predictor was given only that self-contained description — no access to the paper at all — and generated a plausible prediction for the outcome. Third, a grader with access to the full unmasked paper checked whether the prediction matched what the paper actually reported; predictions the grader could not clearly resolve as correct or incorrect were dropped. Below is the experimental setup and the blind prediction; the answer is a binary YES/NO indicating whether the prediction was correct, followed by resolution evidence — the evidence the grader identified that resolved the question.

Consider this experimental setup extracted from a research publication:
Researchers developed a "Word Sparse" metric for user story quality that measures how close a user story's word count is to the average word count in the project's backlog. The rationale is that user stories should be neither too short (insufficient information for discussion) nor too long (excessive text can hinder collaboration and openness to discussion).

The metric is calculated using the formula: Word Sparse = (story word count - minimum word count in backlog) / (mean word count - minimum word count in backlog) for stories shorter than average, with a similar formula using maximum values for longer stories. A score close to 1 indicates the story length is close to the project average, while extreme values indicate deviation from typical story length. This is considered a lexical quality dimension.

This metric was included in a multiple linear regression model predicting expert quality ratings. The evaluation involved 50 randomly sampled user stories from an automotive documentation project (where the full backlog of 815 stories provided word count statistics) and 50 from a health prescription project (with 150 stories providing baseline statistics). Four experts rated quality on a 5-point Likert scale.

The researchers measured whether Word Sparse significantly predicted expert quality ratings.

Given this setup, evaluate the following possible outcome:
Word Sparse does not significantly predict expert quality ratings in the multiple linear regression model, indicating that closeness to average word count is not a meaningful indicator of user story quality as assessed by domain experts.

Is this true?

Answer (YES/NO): NO